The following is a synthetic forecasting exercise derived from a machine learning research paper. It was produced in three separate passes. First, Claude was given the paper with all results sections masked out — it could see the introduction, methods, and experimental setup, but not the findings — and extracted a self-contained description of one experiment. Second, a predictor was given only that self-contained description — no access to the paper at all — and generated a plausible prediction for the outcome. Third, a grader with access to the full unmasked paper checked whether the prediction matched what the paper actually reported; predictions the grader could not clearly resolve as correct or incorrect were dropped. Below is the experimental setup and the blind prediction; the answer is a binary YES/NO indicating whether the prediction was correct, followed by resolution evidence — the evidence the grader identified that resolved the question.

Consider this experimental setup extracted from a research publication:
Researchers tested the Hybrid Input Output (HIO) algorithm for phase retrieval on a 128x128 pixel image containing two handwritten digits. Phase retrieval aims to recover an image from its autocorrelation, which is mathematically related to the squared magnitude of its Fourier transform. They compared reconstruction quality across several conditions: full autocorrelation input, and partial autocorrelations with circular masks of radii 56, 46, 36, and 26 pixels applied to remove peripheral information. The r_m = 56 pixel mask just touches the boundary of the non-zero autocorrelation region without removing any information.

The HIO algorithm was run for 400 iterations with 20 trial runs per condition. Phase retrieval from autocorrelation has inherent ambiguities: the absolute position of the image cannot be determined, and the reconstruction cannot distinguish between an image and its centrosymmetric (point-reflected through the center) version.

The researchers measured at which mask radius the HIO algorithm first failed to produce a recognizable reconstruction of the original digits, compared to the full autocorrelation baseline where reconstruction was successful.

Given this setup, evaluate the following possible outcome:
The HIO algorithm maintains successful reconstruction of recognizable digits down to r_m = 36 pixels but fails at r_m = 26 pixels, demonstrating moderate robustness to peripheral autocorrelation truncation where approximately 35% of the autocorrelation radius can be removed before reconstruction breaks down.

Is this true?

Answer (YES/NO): NO